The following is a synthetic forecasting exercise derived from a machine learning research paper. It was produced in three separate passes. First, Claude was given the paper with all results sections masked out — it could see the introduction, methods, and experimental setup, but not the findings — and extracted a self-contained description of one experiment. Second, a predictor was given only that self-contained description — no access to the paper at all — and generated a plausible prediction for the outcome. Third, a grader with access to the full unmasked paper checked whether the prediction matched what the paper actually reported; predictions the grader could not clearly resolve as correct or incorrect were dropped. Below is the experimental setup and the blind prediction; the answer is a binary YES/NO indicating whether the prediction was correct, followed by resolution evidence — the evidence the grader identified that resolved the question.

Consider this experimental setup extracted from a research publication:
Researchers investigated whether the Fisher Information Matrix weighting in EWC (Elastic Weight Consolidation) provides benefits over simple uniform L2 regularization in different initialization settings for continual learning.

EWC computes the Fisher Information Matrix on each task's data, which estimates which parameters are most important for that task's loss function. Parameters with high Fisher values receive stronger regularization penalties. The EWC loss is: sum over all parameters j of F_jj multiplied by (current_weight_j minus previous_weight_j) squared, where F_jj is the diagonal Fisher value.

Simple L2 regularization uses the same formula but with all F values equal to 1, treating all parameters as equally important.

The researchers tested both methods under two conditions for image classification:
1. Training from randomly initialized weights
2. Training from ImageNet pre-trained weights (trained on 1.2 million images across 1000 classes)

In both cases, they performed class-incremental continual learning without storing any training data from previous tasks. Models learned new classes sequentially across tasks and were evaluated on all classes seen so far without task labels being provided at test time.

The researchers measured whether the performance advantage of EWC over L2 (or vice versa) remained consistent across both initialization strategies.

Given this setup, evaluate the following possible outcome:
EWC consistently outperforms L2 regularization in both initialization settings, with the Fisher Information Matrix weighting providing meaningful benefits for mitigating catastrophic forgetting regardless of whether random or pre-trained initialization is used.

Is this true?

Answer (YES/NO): NO